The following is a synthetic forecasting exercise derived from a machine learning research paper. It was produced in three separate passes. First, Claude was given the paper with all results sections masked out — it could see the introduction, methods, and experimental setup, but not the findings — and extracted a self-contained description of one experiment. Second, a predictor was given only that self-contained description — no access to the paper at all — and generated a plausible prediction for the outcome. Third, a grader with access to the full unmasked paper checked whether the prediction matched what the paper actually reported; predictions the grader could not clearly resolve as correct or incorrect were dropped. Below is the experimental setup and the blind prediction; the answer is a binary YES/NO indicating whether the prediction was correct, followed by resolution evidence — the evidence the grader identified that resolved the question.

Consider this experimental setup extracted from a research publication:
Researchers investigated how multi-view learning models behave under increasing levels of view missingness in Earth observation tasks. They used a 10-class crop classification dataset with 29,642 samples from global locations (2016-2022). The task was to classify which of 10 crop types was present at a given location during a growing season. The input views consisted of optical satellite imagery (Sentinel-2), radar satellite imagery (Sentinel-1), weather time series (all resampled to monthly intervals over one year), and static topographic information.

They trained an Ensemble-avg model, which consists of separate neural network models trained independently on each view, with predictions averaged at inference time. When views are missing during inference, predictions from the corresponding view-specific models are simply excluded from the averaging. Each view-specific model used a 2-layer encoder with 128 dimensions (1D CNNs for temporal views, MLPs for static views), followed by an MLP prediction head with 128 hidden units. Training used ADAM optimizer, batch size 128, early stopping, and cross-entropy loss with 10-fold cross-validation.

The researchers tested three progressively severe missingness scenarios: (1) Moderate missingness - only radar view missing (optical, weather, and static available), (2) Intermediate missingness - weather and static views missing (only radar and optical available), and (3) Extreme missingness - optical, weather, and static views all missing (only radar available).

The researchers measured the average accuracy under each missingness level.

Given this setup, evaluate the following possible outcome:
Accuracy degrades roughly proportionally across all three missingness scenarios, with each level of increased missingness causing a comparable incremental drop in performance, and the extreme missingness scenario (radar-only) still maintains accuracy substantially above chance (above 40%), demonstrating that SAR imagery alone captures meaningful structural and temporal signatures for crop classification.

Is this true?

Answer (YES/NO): NO